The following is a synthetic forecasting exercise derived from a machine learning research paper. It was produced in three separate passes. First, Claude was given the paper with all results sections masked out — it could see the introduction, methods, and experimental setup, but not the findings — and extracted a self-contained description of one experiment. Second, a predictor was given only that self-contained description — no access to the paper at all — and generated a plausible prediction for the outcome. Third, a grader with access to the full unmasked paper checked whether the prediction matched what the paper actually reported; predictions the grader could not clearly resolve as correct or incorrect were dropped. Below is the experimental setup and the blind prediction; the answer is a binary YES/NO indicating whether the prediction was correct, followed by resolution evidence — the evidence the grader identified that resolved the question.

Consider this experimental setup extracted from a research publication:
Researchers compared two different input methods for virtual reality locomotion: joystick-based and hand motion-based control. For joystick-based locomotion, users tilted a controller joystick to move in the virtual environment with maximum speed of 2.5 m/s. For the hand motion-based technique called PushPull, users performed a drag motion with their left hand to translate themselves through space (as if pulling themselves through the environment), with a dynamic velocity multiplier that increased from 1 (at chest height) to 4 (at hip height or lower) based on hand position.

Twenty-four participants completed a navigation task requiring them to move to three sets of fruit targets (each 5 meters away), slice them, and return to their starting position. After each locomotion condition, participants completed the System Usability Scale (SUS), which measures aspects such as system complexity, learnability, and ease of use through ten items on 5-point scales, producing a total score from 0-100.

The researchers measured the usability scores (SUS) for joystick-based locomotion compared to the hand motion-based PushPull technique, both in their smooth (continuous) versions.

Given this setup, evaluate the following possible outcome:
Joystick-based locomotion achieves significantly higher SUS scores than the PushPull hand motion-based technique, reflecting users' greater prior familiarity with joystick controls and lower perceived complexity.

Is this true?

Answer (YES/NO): YES